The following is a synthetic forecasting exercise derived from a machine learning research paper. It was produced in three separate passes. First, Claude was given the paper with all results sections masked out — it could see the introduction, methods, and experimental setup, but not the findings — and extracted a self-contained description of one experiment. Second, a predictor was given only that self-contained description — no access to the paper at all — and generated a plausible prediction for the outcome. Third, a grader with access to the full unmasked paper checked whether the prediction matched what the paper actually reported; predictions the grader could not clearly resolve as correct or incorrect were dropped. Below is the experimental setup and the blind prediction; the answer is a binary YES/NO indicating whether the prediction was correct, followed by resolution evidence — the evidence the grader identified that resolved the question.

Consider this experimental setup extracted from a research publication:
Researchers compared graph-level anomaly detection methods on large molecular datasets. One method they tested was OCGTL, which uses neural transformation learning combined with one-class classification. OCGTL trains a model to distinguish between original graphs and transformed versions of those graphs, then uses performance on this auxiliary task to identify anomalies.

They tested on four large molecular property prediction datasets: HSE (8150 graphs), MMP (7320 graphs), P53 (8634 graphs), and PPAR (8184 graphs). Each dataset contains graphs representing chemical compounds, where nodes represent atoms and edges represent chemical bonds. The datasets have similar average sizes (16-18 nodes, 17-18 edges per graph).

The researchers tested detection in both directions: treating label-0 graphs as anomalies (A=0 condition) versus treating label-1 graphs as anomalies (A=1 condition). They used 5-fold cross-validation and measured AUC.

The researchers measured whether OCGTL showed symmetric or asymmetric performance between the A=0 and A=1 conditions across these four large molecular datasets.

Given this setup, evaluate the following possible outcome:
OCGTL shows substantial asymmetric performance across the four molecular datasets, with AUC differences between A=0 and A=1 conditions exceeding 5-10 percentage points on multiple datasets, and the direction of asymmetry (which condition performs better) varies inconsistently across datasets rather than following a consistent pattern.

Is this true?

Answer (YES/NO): NO